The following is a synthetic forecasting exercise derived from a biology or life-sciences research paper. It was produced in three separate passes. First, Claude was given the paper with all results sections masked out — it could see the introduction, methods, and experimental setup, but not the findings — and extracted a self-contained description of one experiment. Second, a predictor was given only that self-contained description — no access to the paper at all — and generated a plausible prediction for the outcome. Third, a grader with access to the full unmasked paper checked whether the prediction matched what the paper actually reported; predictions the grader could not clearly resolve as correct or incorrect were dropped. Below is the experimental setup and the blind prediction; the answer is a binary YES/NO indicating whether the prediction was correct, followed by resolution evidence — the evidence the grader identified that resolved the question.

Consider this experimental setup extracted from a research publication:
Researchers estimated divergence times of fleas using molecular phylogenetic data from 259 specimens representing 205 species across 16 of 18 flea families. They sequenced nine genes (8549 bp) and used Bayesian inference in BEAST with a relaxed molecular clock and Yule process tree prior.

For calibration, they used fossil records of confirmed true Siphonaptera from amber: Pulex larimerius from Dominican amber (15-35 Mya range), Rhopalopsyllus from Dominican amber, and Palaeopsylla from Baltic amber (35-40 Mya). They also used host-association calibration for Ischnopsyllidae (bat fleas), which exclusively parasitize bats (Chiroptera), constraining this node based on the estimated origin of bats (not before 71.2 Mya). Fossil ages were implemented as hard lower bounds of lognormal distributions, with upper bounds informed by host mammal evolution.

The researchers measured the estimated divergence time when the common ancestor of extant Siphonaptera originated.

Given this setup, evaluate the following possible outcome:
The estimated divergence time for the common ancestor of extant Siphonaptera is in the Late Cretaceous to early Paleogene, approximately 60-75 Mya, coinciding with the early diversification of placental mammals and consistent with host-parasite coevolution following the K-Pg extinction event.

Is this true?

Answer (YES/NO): NO